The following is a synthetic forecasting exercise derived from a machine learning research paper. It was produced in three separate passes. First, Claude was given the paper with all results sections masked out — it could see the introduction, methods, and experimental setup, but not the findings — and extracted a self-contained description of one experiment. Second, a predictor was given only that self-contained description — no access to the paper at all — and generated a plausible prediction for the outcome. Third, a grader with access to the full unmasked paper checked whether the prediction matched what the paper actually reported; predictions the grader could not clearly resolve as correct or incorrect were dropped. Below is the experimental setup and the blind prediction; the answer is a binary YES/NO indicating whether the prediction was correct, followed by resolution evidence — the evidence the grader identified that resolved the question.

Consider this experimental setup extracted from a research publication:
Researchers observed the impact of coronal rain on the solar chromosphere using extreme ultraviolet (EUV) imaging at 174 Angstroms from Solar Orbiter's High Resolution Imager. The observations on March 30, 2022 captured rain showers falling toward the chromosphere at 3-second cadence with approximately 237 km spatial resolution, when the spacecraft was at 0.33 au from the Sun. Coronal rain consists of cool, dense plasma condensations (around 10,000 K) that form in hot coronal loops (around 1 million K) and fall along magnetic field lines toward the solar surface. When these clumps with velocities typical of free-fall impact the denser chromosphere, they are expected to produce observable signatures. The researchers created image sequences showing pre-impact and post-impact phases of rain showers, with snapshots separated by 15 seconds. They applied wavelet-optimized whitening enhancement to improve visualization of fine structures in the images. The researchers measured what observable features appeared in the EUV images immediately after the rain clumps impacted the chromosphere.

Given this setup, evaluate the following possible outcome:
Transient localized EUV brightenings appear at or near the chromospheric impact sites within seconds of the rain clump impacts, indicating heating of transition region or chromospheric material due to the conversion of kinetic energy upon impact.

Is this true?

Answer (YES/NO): NO